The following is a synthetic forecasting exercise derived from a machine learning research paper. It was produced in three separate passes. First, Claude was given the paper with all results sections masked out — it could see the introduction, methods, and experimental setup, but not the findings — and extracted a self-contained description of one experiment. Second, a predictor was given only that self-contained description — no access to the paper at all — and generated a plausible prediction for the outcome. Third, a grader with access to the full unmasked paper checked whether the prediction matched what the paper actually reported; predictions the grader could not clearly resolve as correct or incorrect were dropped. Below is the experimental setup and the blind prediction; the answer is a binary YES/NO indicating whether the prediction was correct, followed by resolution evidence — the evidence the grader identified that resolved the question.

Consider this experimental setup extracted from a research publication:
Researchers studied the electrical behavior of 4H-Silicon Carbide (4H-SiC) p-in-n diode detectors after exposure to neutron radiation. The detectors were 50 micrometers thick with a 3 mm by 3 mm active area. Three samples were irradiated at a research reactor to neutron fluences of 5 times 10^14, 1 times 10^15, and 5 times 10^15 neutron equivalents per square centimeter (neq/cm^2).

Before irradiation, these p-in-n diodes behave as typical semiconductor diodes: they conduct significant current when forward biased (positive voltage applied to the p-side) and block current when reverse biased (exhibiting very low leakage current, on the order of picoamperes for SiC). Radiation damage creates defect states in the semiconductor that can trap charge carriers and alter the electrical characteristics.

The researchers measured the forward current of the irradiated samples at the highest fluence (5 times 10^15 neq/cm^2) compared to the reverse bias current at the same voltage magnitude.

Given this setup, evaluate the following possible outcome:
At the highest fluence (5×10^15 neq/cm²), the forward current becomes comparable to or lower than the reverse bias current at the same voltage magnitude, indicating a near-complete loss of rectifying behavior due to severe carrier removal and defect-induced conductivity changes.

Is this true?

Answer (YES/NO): YES